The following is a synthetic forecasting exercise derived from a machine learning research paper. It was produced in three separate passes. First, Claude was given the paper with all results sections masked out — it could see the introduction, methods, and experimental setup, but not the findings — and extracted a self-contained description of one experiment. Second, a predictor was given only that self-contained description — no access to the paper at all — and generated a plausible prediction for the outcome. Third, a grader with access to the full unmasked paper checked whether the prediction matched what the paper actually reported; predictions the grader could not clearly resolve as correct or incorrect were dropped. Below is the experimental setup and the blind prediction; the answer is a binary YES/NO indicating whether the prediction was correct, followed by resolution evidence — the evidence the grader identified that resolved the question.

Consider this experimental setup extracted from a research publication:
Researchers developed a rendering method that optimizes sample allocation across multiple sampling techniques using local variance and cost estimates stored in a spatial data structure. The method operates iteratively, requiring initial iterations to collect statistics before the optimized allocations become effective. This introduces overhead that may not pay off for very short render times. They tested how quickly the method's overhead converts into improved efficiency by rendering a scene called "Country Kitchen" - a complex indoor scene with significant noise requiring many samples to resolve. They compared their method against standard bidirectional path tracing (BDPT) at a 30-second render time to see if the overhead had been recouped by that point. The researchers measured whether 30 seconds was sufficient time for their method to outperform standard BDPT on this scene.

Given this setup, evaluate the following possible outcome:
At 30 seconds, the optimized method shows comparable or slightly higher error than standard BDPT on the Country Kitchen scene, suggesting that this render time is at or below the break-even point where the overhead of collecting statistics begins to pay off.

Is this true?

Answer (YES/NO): YES